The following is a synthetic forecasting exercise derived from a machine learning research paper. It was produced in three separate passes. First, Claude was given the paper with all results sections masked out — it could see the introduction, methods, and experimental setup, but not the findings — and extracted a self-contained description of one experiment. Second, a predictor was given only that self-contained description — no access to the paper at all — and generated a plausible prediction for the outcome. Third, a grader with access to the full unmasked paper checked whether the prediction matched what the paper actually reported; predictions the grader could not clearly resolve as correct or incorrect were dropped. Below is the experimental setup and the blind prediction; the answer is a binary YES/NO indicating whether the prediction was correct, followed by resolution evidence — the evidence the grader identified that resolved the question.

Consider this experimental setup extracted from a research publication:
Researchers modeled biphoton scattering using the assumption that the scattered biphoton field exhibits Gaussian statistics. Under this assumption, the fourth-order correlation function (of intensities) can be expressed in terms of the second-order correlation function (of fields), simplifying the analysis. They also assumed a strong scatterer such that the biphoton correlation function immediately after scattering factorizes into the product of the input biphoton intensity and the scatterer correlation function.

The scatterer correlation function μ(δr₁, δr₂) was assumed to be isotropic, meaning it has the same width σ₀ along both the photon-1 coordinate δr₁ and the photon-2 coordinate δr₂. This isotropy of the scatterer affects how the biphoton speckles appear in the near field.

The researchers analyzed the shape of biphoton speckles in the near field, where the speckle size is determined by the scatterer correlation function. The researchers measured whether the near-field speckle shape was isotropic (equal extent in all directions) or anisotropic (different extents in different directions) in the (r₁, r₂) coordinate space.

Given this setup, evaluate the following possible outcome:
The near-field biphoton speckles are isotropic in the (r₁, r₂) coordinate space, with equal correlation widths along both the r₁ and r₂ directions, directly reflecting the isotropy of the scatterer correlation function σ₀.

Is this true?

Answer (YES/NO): YES